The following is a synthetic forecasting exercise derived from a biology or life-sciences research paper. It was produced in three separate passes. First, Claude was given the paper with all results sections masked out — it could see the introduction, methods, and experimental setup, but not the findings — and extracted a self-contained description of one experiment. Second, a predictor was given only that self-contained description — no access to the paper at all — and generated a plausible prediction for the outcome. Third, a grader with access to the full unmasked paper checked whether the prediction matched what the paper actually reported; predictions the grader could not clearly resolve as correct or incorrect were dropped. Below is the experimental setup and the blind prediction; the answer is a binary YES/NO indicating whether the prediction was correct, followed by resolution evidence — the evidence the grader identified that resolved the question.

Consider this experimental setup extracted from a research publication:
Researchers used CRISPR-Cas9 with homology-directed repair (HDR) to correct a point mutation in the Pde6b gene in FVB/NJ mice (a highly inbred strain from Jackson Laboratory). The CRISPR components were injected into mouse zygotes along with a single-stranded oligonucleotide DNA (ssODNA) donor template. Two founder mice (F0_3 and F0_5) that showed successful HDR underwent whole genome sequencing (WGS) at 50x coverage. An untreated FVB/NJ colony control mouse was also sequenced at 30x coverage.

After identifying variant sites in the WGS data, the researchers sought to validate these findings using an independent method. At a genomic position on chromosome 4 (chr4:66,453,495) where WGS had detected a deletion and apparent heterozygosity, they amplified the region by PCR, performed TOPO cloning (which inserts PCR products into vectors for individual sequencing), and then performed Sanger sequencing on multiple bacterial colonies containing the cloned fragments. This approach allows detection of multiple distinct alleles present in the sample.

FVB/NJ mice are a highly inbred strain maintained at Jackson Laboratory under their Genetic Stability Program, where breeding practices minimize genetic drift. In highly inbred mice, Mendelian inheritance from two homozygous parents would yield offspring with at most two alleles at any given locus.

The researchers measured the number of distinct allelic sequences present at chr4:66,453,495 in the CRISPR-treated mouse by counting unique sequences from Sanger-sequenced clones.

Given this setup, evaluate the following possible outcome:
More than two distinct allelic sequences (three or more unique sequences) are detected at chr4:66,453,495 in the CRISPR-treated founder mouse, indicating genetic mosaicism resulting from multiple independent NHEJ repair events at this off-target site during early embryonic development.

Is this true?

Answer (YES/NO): YES